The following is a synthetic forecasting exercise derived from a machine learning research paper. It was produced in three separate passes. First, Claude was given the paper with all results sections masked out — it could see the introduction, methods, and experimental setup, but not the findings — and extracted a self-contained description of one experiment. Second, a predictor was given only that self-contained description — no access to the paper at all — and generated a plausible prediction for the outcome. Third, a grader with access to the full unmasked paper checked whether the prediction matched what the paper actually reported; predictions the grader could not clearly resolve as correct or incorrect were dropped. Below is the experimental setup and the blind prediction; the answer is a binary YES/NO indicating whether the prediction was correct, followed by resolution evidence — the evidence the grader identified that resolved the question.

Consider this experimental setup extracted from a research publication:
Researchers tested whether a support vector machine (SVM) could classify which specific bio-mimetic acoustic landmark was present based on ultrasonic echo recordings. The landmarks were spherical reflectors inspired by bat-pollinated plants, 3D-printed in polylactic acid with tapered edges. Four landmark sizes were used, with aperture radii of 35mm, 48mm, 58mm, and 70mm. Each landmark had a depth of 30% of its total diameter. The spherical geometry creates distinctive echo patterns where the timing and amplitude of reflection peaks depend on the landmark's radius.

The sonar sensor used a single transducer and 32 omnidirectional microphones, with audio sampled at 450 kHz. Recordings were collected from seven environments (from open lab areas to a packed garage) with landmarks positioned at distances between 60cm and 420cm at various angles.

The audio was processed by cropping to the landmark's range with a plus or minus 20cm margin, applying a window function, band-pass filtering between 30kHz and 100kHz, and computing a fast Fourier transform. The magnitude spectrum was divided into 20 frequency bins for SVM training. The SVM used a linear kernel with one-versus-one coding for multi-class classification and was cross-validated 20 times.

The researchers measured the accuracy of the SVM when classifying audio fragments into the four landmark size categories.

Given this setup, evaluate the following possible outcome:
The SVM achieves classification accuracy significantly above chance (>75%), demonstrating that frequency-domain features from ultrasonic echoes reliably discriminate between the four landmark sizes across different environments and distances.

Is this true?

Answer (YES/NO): NO